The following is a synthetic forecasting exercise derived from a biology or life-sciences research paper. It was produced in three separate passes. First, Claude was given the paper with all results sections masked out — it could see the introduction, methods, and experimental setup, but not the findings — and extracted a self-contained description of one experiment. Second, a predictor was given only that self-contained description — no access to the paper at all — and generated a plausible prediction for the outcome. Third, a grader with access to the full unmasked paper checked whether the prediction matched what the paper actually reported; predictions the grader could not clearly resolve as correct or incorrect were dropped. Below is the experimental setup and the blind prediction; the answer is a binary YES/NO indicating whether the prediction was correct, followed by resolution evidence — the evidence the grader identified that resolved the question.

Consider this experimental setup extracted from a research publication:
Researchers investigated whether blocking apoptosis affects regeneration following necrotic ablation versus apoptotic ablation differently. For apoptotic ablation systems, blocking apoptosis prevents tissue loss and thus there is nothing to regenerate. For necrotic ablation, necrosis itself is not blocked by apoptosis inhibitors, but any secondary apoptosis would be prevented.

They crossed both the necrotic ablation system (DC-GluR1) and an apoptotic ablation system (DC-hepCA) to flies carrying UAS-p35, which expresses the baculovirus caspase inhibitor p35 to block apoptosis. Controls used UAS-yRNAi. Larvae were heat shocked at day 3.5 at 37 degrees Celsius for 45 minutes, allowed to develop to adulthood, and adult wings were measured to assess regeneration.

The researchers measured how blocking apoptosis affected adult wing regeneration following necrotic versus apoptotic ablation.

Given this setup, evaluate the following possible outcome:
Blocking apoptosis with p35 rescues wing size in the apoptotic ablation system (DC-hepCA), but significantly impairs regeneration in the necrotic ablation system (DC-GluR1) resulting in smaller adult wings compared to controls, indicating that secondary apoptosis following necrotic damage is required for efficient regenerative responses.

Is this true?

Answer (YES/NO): NO